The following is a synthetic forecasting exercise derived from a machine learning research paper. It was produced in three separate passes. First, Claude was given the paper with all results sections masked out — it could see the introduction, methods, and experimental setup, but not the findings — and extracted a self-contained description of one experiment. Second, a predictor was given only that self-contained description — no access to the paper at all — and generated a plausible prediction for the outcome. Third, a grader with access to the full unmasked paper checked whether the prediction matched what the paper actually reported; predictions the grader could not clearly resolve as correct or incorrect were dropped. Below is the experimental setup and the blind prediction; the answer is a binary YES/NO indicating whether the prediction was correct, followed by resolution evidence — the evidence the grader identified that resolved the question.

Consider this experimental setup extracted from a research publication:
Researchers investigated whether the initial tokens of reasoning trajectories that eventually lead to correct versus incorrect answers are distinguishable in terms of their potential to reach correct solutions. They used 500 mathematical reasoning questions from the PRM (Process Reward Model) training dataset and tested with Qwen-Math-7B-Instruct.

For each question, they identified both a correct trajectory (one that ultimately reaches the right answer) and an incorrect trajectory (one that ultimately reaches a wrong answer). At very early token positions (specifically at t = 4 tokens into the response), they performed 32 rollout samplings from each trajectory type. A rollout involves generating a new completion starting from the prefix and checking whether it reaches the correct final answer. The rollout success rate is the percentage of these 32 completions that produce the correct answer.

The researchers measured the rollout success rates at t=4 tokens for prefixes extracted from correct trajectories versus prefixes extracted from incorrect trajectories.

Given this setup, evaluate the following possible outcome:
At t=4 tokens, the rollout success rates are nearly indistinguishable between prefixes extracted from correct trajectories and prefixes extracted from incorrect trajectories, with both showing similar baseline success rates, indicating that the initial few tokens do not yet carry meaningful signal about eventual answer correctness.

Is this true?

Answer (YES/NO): YES